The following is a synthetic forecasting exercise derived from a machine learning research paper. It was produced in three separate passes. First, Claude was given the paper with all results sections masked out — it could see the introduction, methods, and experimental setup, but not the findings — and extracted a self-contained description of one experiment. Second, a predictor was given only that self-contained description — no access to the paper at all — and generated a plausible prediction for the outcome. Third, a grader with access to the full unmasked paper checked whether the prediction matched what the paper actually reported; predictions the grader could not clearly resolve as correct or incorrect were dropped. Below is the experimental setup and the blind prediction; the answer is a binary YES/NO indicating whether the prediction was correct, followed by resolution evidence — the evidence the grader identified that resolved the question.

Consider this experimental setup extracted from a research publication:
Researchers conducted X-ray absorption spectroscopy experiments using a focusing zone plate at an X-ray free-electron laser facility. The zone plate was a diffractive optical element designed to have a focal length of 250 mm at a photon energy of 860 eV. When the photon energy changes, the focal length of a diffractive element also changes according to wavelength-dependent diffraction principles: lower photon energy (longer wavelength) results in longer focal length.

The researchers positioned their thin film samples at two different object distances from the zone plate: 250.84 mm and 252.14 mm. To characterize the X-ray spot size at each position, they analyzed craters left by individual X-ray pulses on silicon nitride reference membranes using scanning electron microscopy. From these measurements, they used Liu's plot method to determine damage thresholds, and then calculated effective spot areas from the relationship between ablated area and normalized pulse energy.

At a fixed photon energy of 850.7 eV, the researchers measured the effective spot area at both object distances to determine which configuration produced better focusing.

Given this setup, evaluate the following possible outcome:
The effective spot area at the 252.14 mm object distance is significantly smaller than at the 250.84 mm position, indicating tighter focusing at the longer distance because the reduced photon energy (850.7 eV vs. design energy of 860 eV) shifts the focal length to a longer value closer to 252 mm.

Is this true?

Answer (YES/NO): YES